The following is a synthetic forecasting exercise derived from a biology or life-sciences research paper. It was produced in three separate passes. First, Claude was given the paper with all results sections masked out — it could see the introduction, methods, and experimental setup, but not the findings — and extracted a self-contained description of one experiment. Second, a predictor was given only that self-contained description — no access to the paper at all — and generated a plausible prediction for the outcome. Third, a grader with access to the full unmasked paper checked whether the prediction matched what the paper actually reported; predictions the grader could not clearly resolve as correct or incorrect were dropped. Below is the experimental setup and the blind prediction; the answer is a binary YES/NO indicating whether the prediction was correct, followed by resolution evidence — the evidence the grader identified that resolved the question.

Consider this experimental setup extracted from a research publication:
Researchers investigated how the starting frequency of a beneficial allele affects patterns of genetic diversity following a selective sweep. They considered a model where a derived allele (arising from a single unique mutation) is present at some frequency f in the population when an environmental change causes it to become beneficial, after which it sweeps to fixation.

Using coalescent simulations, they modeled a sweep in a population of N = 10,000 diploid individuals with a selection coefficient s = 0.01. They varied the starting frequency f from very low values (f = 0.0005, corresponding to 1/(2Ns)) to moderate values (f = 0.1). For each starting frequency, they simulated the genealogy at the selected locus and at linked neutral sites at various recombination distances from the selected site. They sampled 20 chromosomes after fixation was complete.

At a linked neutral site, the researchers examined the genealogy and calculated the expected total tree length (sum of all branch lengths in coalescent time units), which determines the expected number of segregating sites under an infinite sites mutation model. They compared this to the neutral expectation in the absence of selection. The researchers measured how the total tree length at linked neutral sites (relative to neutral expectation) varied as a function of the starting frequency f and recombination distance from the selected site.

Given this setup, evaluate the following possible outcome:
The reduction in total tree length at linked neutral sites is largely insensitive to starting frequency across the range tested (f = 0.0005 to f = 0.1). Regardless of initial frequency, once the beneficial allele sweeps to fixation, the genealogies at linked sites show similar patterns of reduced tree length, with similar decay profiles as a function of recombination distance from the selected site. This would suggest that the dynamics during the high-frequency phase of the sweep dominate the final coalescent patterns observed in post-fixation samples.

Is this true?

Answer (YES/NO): NO